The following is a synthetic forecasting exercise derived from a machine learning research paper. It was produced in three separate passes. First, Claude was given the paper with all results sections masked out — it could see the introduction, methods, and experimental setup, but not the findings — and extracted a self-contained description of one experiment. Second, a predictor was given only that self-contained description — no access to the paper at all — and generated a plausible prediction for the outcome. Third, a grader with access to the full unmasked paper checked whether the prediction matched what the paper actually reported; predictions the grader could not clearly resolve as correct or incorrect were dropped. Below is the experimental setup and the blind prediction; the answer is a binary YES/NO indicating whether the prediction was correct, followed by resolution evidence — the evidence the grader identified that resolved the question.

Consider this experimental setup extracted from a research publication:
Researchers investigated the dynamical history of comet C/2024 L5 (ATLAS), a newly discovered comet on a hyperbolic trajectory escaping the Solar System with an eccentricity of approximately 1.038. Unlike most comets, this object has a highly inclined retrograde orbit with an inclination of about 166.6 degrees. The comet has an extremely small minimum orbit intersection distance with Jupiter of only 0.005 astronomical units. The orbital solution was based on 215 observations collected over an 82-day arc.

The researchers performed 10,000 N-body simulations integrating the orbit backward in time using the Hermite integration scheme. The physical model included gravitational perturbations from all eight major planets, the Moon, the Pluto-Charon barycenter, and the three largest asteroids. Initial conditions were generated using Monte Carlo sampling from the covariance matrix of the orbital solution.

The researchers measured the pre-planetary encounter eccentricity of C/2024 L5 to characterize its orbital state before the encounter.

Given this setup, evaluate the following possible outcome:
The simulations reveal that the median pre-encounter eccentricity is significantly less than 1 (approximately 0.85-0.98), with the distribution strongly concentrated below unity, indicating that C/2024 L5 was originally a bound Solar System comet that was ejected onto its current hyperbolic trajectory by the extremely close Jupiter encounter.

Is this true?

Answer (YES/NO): NO